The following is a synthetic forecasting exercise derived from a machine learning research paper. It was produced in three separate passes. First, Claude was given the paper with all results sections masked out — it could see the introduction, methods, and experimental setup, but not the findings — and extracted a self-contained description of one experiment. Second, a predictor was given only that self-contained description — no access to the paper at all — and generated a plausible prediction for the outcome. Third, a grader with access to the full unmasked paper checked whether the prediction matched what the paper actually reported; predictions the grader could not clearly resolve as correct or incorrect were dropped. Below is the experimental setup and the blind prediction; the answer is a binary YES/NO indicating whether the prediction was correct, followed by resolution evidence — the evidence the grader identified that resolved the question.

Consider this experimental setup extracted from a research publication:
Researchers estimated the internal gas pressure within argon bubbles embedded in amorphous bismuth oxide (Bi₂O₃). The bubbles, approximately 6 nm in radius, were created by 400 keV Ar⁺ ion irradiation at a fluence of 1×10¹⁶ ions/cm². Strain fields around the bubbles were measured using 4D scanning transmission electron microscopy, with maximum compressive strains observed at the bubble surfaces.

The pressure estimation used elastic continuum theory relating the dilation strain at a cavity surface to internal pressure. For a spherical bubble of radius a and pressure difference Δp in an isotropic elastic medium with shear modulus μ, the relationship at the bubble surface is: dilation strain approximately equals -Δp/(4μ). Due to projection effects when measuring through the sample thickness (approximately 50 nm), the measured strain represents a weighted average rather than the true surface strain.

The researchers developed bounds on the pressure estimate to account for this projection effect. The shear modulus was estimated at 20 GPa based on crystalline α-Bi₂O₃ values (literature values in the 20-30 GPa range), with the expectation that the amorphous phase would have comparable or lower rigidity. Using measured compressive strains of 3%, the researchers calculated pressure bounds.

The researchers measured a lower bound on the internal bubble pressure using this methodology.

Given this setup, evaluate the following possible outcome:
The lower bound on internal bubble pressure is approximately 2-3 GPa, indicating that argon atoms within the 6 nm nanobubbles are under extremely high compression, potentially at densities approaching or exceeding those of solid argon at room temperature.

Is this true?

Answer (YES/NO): YES